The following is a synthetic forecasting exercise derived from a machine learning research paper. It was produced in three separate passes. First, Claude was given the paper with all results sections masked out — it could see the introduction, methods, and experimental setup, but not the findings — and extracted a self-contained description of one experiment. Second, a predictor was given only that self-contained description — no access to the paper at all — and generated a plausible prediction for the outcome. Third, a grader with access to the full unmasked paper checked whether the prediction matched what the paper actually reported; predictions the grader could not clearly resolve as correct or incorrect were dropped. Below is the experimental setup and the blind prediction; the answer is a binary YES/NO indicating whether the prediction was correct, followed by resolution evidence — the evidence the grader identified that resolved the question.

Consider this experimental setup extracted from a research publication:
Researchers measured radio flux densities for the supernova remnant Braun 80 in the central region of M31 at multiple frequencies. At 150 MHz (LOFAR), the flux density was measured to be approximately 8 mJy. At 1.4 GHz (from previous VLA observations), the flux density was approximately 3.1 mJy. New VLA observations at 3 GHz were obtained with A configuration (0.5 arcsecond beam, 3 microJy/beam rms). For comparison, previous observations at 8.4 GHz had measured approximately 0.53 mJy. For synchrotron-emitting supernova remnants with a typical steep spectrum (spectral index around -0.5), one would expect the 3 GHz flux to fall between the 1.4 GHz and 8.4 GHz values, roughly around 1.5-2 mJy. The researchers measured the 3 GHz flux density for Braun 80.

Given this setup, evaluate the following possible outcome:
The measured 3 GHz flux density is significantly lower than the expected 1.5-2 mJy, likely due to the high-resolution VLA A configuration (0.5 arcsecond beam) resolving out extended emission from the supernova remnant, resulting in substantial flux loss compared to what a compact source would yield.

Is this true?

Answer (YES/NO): NO